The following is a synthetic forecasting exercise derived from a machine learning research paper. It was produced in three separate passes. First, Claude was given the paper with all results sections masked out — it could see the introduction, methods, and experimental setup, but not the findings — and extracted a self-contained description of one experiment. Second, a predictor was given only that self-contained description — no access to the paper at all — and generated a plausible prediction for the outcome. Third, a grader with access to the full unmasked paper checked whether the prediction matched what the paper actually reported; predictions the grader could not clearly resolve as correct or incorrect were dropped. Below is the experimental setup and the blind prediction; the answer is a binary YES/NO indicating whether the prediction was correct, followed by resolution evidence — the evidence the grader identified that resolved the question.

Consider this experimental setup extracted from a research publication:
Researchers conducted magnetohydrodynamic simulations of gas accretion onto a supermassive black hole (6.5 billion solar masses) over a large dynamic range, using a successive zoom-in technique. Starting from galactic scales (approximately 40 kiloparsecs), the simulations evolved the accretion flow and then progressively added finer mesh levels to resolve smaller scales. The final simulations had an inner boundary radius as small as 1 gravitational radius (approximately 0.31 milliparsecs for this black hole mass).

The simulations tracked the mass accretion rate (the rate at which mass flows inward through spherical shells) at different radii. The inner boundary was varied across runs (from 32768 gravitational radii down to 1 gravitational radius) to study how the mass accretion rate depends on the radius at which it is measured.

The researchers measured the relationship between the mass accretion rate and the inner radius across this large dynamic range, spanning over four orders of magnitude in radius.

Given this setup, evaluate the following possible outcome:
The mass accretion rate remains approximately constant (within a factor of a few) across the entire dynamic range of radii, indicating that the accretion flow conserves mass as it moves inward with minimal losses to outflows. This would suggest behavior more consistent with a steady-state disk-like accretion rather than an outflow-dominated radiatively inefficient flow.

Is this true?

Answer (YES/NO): NO